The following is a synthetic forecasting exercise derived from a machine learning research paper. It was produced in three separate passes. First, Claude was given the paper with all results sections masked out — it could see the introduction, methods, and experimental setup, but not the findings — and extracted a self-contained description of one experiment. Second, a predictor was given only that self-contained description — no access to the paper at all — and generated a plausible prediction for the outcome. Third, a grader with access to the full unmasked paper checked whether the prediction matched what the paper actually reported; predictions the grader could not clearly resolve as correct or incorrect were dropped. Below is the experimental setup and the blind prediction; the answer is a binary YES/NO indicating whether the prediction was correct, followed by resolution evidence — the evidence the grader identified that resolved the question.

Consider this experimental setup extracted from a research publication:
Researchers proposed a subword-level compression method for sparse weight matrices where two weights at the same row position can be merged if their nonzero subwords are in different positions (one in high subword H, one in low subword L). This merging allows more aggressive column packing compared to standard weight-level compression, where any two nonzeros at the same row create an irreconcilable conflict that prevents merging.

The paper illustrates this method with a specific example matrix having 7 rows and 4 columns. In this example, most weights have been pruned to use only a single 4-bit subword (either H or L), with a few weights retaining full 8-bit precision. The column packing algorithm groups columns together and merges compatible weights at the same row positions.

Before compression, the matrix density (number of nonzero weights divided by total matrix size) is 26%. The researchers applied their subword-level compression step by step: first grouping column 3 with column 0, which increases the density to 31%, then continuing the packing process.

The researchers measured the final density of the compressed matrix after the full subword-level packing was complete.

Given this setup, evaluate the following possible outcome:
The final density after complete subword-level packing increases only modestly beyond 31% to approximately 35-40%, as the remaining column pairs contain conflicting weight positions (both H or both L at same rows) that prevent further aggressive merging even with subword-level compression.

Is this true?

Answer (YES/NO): NO